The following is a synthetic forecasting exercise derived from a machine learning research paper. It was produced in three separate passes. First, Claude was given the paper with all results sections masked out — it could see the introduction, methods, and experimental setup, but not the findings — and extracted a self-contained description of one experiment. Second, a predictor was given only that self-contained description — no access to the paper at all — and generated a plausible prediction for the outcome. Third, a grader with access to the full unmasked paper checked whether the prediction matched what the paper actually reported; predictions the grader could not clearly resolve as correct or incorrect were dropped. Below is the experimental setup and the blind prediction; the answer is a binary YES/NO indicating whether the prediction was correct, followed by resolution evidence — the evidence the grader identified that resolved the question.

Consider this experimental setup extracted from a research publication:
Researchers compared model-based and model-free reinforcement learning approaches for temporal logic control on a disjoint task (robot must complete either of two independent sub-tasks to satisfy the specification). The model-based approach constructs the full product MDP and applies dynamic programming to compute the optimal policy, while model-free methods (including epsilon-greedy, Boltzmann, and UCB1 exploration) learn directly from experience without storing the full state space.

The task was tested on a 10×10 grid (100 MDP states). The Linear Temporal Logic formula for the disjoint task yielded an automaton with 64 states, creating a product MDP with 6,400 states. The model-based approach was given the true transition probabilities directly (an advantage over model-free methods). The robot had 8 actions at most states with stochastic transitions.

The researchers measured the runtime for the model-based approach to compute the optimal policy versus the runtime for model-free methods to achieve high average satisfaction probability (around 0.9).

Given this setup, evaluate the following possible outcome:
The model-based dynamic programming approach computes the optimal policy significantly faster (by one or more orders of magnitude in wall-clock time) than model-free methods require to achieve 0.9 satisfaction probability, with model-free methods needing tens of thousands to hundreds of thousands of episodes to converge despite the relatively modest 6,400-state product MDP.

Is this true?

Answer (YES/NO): NO